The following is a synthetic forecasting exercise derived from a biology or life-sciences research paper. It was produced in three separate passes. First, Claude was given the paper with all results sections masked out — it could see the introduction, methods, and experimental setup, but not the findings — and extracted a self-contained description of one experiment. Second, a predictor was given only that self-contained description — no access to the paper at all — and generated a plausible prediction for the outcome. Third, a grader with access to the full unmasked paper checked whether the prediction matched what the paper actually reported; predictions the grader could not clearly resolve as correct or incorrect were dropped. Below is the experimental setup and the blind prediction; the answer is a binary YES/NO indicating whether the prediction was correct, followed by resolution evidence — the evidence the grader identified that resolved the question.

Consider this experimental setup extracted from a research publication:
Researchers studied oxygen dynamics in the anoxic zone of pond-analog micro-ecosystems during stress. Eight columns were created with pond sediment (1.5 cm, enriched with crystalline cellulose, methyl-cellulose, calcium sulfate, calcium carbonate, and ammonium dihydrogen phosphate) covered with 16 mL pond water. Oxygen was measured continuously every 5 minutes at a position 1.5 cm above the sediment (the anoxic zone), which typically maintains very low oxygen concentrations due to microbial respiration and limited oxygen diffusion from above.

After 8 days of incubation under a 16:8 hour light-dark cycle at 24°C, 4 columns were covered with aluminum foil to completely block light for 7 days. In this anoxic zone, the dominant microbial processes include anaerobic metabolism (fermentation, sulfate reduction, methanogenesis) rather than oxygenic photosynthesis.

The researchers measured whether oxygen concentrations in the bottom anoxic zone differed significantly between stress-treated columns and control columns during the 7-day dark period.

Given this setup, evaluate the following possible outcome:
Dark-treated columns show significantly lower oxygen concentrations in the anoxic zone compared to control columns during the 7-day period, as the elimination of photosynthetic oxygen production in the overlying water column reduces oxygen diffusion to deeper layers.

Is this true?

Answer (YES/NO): NO